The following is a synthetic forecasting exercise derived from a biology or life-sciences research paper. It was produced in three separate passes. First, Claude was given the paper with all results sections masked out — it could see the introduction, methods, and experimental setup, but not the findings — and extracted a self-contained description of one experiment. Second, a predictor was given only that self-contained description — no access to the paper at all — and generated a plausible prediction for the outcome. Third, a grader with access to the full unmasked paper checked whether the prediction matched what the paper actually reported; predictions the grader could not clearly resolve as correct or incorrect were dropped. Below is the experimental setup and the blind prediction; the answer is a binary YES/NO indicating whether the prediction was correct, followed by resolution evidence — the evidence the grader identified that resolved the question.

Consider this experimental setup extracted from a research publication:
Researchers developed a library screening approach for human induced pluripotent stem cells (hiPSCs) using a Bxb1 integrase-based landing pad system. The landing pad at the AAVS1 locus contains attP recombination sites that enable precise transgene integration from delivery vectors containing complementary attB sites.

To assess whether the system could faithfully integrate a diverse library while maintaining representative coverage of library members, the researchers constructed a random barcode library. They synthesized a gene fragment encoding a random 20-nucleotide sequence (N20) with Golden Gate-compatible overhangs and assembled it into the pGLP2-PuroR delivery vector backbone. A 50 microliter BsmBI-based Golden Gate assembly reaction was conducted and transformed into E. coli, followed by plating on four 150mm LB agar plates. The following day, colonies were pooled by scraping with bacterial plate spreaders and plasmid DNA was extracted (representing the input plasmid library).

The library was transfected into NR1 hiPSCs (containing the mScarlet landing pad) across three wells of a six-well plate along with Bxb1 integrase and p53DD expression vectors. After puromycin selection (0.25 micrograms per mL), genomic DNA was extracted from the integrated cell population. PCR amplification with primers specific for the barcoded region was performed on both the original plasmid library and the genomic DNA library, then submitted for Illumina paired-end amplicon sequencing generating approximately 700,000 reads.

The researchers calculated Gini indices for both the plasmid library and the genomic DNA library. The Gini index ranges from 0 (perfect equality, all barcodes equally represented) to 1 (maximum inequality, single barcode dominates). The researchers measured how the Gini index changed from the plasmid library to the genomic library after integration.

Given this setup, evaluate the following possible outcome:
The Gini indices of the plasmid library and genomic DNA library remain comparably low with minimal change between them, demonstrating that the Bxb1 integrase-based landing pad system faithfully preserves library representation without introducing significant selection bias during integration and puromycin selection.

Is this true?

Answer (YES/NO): YES